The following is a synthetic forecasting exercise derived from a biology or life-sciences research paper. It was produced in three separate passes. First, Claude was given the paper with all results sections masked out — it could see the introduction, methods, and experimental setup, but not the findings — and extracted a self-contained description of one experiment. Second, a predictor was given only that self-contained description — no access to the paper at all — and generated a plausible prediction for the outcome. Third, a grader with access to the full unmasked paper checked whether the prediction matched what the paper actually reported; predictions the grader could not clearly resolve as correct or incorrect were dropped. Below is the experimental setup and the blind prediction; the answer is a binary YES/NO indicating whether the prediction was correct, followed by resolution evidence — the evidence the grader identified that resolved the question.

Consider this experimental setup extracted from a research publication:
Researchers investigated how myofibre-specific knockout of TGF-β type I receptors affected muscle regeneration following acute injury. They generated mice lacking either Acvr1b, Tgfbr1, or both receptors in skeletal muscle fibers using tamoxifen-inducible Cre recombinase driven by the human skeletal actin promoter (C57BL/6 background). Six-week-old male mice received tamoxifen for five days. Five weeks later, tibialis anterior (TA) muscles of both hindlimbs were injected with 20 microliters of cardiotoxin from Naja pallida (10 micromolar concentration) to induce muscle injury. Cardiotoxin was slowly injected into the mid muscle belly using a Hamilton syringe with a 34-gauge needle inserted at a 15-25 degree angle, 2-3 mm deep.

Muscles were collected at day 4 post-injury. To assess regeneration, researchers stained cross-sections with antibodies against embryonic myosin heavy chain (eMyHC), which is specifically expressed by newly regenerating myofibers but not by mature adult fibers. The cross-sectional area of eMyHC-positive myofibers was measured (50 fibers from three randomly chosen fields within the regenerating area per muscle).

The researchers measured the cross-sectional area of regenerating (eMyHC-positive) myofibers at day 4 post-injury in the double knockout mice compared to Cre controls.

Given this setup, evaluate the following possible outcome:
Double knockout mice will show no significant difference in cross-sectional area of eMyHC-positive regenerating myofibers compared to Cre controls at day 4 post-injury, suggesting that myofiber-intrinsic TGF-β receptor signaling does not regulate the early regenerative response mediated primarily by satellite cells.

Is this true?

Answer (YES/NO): NO